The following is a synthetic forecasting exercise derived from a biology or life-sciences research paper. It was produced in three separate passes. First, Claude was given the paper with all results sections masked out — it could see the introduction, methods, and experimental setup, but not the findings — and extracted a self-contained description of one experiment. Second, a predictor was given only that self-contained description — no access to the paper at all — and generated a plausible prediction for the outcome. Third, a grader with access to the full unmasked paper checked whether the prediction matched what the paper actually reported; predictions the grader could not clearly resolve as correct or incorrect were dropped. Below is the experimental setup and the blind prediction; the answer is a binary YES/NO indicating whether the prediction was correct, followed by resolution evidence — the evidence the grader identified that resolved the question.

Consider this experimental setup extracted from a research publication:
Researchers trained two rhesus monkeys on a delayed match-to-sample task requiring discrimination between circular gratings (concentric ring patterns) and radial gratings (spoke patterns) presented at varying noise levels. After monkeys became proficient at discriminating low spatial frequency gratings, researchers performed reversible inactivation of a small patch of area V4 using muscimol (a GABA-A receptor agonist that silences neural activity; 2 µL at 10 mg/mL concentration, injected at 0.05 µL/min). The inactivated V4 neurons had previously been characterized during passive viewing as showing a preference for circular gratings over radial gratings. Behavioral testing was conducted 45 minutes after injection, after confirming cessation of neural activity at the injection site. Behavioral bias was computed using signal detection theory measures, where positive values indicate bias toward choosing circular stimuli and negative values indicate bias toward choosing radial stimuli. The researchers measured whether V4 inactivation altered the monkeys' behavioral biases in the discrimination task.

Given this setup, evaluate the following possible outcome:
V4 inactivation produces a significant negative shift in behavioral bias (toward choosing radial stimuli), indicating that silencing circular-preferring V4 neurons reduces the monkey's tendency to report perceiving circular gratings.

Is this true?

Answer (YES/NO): YES